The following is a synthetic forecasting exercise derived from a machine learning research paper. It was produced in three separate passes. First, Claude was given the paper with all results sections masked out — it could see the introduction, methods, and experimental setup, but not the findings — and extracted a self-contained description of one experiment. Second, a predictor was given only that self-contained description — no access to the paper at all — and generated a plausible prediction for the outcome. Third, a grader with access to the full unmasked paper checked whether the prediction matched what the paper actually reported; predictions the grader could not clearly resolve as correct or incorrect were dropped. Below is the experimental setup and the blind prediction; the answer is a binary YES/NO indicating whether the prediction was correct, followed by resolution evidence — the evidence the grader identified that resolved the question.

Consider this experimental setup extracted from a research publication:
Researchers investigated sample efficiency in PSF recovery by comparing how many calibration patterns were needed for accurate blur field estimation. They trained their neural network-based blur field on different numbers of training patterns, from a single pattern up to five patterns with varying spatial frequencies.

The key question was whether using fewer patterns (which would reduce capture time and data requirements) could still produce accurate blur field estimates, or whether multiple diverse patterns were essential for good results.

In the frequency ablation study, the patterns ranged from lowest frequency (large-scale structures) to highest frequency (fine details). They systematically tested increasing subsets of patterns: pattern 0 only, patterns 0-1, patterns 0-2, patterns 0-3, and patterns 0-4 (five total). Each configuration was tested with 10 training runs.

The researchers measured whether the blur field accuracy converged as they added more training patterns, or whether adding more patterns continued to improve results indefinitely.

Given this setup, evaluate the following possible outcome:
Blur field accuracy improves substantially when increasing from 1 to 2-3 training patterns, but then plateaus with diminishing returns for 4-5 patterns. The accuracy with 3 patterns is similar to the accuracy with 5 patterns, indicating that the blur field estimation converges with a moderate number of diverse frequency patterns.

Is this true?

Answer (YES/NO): YES